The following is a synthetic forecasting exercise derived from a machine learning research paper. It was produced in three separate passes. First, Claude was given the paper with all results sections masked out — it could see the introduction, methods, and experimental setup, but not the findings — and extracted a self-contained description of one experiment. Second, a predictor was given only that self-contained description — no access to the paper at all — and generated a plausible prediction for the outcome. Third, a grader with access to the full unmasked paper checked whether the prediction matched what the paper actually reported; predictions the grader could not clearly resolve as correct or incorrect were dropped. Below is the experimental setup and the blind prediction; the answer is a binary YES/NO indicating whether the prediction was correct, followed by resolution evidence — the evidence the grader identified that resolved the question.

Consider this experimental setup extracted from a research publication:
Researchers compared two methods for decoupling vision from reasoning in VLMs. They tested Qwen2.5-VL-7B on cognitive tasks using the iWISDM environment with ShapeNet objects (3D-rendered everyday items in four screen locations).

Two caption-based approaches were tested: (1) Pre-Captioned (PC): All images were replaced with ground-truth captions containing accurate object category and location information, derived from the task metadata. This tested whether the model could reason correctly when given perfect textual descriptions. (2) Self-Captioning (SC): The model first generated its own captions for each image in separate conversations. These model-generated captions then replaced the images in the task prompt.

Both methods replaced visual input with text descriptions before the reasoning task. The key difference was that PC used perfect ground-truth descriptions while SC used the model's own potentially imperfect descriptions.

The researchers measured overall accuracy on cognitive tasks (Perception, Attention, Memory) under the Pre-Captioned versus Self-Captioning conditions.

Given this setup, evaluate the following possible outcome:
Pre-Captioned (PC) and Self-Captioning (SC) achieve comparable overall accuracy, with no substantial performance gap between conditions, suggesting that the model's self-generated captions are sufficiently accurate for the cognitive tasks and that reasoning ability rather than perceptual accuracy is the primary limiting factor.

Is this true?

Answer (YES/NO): NO